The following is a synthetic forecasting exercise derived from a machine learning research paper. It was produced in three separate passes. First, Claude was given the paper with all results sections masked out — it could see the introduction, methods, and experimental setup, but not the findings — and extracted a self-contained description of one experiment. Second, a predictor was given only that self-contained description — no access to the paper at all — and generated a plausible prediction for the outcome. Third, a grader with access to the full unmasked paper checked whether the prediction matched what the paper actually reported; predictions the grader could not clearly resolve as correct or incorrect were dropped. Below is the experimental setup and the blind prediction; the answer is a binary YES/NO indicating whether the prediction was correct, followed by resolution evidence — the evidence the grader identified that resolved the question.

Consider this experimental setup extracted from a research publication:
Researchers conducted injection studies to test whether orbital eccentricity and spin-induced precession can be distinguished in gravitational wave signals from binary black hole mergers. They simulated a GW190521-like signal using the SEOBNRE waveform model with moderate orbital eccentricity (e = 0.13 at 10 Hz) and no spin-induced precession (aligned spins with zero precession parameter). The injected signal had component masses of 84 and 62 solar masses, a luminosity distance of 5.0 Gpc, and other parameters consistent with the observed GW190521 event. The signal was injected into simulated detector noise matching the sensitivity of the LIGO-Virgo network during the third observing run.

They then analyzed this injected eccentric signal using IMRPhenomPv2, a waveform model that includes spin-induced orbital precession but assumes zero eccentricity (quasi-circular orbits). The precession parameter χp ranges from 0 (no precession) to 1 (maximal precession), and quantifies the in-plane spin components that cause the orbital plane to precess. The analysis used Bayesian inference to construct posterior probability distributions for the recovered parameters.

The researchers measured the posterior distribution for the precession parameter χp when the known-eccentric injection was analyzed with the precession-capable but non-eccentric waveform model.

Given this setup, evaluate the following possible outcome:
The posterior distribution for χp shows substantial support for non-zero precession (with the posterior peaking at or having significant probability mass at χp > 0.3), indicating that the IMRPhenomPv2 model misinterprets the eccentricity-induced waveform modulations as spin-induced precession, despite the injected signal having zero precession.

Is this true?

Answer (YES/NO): YES